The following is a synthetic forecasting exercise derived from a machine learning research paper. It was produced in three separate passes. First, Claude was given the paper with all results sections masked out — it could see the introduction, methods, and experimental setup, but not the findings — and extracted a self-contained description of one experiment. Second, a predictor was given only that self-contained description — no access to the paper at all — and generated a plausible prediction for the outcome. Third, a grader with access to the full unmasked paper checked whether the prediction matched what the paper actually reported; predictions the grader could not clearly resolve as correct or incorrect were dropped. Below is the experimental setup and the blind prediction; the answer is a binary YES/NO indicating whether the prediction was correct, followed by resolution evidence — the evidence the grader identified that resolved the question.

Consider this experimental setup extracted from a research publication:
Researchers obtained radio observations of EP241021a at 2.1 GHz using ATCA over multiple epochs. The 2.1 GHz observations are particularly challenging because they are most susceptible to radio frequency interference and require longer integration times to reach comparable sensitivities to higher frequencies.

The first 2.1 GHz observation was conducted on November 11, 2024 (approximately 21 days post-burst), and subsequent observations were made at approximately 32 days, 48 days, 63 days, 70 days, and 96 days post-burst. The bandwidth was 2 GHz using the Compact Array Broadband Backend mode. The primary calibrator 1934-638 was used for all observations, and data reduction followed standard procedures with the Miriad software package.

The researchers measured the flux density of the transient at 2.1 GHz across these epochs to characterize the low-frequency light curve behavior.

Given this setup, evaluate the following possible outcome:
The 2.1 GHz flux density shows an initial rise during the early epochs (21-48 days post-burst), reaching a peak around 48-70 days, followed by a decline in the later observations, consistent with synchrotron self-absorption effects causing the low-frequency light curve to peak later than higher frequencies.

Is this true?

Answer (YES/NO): NO